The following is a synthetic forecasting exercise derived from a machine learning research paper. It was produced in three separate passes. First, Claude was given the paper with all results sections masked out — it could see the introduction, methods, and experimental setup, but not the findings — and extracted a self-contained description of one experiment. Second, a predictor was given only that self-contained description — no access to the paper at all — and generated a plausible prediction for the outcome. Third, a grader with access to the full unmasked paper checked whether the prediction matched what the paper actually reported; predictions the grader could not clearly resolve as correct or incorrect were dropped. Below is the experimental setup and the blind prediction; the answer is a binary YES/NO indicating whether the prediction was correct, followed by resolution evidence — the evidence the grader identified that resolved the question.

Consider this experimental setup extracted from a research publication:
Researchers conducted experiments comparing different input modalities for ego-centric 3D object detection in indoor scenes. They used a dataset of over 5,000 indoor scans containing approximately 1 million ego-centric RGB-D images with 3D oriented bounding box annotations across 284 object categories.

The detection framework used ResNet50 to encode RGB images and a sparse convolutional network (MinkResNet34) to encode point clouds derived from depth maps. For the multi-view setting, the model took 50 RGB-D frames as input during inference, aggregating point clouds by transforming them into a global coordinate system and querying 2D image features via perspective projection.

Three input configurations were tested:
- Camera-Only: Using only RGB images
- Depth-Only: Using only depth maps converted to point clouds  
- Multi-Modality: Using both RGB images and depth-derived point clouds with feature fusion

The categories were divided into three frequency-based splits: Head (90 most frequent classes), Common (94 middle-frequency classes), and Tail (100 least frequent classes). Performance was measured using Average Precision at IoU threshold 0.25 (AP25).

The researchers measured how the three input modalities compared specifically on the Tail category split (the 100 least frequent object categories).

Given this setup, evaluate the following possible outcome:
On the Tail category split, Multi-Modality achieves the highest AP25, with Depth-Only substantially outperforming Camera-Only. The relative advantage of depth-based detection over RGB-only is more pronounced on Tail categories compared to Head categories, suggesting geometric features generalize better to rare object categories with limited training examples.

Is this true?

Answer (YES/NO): NO